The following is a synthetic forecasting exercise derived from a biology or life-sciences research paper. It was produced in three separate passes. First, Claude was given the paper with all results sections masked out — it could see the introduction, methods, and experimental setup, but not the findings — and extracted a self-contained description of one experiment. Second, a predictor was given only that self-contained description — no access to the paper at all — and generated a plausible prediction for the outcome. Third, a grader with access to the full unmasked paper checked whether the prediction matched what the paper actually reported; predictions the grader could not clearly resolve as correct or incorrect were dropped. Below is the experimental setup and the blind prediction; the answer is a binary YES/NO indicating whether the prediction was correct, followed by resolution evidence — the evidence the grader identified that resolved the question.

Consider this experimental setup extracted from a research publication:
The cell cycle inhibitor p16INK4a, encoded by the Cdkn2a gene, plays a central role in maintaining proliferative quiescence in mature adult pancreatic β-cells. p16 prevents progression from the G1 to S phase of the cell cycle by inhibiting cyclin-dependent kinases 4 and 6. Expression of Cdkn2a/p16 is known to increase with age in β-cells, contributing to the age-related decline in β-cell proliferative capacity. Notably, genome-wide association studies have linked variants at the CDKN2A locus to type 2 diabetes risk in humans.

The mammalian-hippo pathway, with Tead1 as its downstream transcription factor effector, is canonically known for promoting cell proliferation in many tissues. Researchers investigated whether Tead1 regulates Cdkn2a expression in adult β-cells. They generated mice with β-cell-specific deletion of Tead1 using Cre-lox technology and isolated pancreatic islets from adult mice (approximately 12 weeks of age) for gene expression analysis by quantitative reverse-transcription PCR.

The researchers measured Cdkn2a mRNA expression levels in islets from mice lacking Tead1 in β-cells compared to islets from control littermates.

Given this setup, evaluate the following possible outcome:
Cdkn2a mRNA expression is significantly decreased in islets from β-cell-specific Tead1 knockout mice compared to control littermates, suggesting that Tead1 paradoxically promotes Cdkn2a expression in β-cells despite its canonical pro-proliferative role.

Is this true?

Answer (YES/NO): YES